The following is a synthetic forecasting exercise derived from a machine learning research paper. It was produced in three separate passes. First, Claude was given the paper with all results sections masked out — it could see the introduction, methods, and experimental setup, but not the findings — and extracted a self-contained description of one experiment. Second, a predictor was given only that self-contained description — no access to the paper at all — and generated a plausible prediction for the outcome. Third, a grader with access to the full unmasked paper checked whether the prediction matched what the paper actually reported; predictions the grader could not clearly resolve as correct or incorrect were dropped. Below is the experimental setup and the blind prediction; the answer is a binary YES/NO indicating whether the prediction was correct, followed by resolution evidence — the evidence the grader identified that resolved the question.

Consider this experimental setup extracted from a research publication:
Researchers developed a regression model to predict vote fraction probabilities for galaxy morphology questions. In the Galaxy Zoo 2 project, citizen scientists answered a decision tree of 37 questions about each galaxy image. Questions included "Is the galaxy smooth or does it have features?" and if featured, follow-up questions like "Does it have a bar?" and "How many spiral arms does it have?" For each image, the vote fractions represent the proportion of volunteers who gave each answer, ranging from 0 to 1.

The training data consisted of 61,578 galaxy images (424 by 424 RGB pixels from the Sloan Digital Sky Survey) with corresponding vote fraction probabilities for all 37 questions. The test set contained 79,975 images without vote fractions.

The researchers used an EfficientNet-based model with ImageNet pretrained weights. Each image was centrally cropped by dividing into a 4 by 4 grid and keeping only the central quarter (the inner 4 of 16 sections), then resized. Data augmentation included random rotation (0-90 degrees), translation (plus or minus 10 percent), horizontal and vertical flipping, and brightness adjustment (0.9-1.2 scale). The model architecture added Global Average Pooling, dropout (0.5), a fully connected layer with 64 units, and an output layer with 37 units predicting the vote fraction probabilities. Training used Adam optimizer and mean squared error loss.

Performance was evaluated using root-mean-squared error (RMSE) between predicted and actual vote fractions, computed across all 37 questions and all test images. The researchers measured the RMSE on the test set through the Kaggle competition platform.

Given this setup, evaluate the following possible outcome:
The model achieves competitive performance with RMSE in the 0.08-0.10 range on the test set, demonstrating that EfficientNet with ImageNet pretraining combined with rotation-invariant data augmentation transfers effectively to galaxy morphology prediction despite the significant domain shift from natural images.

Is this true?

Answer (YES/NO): NO